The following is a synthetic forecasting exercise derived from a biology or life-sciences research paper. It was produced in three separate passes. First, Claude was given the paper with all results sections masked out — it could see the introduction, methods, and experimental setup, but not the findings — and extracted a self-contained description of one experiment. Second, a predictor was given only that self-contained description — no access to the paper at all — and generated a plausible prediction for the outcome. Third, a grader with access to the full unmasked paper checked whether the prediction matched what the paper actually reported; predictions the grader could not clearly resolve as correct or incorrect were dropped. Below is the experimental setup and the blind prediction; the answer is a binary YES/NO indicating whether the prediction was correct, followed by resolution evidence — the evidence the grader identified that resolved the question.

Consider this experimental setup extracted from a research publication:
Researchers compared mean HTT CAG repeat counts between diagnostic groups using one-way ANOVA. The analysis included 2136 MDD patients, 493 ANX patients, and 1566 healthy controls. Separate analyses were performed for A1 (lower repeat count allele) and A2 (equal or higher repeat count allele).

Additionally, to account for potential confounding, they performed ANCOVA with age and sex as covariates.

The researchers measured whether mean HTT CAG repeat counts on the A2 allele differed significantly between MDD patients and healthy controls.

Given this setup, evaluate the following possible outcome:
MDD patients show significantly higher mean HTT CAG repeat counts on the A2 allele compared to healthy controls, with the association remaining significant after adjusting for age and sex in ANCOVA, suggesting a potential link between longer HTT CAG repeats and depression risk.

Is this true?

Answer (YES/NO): NO